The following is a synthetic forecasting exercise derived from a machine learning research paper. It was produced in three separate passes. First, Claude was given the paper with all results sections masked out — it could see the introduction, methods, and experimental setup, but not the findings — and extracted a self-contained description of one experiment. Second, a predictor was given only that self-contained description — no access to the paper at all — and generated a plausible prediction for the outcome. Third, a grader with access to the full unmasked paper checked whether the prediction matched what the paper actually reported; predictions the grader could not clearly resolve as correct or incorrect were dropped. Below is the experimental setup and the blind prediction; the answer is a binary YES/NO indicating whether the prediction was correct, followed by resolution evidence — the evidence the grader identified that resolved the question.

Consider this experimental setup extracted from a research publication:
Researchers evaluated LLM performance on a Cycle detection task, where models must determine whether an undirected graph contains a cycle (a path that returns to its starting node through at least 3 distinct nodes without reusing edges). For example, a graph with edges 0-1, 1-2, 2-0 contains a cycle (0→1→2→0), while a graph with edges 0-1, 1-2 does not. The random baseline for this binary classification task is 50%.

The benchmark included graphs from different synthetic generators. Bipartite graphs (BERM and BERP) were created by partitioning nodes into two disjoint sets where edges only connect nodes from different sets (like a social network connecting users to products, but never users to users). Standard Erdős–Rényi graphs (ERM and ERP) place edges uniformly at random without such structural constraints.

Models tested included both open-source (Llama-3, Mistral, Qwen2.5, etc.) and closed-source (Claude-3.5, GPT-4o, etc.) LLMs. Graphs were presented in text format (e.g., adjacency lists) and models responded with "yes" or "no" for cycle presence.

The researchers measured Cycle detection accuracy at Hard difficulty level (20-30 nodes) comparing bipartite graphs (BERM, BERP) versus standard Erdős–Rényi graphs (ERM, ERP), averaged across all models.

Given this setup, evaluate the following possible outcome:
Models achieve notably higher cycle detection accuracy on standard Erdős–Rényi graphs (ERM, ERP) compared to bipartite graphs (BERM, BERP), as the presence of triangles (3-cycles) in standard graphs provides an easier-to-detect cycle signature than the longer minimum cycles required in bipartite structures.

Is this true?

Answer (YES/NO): NO